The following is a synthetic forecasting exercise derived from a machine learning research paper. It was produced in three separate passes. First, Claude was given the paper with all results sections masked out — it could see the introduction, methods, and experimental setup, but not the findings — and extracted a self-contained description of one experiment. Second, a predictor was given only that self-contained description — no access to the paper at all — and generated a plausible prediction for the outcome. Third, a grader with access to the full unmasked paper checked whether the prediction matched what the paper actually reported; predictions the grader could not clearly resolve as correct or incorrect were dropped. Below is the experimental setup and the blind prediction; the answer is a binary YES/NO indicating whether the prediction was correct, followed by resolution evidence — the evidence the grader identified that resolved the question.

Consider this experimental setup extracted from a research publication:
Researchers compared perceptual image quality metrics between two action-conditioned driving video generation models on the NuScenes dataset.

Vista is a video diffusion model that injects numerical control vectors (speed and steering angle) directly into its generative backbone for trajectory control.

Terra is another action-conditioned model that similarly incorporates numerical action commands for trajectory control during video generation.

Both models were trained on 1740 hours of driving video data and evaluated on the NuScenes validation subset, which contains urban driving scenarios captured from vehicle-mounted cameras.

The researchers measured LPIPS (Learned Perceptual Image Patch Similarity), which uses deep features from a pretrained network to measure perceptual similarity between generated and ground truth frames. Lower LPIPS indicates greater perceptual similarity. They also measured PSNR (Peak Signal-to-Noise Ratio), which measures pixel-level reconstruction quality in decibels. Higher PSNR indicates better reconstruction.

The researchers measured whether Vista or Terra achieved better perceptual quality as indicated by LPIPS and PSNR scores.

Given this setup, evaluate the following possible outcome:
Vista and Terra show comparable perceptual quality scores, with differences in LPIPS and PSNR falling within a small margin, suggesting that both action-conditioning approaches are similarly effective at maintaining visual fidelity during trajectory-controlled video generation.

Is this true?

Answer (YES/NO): NO